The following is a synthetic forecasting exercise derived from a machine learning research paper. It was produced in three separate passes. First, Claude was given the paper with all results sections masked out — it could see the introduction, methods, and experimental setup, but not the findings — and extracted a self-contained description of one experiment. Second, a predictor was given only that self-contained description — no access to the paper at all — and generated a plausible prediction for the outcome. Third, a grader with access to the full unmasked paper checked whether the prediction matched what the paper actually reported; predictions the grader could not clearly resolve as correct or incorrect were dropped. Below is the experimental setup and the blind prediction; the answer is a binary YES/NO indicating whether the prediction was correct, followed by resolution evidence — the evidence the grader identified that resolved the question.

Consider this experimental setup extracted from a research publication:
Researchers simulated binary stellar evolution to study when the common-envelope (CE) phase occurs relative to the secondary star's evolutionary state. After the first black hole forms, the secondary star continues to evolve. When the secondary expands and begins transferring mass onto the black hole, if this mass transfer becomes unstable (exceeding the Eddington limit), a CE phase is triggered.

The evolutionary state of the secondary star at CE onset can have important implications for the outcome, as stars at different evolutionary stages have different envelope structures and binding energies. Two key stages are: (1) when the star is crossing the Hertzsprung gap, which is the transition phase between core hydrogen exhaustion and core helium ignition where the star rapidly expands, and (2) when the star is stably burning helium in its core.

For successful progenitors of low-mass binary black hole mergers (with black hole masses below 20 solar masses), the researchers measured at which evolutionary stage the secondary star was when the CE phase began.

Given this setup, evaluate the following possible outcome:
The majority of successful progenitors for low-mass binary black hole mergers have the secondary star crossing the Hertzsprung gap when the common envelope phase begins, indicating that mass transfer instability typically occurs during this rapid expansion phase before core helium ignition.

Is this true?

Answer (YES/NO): NO